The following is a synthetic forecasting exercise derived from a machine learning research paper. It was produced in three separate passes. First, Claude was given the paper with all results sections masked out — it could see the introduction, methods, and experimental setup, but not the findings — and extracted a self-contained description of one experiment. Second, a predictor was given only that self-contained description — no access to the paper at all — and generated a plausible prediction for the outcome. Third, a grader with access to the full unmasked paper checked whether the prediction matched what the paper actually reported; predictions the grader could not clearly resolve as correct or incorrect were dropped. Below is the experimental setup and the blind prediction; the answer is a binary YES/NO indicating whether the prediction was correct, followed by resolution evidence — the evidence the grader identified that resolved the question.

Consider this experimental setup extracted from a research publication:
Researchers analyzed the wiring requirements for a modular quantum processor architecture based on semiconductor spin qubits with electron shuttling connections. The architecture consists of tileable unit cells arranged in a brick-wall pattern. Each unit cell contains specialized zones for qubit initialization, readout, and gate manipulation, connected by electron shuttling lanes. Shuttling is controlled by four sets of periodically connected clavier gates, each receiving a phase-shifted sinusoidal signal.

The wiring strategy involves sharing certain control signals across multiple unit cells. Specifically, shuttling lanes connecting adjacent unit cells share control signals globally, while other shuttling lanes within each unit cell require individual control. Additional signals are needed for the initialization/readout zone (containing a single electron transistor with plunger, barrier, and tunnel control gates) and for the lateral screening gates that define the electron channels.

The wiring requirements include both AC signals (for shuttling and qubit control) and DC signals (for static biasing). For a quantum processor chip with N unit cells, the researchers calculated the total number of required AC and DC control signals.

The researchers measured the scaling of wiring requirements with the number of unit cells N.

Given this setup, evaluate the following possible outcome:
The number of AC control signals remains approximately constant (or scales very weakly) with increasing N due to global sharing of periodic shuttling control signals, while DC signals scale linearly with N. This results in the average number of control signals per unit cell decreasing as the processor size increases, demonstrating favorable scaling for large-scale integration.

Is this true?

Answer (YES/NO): NO